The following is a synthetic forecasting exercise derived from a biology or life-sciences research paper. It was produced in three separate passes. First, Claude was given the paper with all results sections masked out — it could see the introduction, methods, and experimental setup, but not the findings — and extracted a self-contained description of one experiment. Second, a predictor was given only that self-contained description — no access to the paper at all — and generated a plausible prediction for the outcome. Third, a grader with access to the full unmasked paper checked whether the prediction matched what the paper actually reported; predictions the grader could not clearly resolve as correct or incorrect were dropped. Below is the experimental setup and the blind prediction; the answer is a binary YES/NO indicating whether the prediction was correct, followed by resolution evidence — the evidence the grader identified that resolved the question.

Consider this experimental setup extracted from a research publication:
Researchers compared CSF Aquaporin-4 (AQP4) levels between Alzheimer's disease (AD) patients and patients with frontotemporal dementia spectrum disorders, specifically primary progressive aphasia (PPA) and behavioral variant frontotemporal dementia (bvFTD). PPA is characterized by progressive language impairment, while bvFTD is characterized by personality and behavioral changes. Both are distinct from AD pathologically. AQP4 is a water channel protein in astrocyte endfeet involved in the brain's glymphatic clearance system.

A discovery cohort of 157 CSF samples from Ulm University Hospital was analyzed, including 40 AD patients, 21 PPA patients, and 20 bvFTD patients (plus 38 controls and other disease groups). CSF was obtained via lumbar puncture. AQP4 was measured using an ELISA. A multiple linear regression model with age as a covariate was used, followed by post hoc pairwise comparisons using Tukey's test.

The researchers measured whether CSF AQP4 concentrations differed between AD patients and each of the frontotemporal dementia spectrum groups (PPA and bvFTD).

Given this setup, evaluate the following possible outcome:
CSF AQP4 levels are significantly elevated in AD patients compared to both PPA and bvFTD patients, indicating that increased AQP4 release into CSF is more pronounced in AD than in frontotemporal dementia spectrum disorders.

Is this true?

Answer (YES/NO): NO